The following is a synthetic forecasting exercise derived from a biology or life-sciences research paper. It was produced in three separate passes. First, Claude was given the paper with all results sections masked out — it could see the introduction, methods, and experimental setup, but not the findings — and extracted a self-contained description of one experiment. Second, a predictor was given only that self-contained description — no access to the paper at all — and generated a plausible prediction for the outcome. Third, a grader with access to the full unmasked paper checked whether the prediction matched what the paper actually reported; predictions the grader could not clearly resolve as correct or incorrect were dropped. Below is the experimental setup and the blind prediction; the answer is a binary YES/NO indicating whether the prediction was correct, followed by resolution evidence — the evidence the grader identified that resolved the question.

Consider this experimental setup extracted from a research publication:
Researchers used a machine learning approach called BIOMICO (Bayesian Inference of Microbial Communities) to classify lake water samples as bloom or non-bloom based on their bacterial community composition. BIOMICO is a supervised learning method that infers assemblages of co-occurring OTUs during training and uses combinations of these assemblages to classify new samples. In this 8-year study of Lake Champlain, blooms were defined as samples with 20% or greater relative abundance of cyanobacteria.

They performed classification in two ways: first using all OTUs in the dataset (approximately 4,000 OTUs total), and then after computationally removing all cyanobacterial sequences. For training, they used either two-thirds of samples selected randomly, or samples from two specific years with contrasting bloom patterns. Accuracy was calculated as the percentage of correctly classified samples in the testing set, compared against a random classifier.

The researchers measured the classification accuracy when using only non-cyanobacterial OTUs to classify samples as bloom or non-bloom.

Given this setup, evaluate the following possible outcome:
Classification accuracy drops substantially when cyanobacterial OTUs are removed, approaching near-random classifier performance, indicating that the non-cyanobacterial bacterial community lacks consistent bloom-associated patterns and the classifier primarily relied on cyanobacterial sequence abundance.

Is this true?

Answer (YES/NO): NO